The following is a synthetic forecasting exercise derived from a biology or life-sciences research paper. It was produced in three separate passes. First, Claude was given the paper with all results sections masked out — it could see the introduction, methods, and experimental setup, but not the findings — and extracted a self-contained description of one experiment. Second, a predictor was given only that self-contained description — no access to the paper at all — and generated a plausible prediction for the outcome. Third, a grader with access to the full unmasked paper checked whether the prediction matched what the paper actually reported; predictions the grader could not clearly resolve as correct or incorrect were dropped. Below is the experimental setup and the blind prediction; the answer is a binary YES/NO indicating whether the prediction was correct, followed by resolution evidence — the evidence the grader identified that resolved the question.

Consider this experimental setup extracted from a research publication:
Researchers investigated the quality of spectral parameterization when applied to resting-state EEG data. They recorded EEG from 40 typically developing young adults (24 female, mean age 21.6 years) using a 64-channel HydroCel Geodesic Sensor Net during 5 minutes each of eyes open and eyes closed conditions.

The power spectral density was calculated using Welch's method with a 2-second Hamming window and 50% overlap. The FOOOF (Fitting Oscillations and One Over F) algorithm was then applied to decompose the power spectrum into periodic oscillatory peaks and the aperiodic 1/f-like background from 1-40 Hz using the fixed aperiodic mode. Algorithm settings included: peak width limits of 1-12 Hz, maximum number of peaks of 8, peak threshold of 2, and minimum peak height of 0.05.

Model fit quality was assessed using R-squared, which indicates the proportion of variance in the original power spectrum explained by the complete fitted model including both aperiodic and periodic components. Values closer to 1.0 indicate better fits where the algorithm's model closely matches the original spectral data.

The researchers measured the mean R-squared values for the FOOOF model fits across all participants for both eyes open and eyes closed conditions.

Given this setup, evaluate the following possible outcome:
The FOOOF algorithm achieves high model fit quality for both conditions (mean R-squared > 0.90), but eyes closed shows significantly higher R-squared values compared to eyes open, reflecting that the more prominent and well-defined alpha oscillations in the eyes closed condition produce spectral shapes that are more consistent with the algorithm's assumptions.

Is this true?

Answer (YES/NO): NO